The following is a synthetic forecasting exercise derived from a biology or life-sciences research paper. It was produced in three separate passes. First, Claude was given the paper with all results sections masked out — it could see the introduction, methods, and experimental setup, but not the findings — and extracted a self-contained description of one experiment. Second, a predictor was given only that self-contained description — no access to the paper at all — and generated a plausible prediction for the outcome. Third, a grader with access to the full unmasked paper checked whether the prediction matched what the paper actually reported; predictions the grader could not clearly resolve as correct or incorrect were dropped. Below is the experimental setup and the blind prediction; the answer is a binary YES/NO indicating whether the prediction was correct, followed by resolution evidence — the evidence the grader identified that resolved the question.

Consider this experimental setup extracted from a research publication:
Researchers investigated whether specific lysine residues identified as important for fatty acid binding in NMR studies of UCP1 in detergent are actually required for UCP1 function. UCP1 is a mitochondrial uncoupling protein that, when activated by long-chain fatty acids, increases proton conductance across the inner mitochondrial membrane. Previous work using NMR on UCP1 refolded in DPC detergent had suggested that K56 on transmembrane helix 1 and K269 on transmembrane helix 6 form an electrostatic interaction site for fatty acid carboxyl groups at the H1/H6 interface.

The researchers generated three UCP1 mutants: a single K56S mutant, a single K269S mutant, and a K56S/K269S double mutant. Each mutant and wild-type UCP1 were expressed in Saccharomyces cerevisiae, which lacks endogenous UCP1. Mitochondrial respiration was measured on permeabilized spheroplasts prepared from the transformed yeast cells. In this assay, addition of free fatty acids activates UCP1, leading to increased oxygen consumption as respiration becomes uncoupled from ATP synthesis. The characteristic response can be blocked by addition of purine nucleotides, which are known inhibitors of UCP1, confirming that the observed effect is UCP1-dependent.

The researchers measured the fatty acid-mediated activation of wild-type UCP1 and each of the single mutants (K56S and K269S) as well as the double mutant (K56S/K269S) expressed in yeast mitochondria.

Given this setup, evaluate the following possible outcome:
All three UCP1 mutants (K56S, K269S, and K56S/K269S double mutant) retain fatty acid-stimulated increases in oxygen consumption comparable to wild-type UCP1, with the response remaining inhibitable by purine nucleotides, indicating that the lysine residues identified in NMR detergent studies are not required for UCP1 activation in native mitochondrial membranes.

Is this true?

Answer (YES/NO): YES